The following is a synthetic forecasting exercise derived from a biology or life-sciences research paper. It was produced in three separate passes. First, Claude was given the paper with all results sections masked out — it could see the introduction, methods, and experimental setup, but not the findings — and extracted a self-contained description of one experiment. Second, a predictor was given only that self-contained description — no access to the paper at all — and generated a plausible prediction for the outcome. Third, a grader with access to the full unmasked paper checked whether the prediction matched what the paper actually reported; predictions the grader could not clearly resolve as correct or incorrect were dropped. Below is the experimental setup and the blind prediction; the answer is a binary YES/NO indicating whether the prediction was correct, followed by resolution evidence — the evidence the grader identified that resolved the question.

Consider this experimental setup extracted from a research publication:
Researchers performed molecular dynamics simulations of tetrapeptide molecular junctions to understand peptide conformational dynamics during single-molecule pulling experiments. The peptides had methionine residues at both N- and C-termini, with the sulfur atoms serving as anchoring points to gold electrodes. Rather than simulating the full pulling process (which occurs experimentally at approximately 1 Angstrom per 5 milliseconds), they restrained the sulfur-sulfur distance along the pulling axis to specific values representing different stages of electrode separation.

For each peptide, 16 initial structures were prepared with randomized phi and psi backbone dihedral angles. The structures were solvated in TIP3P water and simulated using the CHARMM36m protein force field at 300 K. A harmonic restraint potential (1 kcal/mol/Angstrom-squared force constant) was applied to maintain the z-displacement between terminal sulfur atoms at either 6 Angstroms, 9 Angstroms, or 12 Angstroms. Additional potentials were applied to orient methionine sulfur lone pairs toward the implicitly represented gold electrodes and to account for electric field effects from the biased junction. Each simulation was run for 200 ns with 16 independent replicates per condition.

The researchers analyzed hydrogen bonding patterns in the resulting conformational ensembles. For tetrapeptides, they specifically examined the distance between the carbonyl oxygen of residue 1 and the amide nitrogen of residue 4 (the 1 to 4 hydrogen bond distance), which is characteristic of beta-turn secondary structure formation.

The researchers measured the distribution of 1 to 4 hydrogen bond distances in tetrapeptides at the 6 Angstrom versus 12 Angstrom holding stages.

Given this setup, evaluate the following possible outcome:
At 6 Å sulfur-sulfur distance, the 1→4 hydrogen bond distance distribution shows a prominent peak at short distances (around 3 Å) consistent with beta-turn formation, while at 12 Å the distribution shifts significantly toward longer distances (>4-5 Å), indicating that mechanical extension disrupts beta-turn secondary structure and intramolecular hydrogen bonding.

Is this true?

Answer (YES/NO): YES